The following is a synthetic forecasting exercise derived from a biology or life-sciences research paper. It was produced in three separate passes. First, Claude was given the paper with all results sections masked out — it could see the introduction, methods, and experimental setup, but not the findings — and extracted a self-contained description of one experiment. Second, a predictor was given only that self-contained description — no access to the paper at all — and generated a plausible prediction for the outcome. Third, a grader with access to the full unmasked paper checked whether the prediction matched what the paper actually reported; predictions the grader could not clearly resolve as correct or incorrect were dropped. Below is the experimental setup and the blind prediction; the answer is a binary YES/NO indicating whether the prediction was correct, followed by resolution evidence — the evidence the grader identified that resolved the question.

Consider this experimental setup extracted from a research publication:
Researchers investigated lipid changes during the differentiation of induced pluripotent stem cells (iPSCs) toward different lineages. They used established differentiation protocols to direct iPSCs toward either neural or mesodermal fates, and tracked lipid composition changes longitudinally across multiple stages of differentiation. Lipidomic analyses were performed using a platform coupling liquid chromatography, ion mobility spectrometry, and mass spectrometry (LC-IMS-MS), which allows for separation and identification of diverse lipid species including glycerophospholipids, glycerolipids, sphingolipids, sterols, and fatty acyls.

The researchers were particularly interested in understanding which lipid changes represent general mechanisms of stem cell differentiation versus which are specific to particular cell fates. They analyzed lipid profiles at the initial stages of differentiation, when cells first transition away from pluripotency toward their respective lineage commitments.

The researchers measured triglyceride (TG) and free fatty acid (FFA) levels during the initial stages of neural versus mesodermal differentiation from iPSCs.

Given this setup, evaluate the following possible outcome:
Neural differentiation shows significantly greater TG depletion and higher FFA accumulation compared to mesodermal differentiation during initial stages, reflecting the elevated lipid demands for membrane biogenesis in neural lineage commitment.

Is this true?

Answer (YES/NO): NO